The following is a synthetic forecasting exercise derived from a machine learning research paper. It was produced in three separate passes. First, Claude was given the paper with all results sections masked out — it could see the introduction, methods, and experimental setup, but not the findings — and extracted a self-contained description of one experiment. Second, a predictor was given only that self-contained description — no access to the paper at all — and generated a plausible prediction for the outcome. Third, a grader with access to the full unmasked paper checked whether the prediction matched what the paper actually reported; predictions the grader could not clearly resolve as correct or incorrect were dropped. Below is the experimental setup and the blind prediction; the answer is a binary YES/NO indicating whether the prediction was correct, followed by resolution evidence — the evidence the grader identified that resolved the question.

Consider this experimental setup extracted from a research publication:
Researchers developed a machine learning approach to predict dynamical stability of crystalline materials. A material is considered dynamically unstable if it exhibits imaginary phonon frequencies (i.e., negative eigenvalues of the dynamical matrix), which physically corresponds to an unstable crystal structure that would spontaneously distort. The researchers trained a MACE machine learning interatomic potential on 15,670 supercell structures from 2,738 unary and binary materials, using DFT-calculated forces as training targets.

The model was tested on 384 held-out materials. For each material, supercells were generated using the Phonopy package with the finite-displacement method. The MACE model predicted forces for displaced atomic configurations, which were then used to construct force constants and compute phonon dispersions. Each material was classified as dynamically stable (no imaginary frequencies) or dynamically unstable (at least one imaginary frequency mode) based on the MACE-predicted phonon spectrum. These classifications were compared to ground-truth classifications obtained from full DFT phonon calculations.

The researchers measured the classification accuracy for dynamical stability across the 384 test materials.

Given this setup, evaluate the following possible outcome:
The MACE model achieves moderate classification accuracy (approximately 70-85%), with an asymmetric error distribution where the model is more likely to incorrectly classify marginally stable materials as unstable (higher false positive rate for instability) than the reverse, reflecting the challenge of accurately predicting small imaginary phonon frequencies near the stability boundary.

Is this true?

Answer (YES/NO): NO